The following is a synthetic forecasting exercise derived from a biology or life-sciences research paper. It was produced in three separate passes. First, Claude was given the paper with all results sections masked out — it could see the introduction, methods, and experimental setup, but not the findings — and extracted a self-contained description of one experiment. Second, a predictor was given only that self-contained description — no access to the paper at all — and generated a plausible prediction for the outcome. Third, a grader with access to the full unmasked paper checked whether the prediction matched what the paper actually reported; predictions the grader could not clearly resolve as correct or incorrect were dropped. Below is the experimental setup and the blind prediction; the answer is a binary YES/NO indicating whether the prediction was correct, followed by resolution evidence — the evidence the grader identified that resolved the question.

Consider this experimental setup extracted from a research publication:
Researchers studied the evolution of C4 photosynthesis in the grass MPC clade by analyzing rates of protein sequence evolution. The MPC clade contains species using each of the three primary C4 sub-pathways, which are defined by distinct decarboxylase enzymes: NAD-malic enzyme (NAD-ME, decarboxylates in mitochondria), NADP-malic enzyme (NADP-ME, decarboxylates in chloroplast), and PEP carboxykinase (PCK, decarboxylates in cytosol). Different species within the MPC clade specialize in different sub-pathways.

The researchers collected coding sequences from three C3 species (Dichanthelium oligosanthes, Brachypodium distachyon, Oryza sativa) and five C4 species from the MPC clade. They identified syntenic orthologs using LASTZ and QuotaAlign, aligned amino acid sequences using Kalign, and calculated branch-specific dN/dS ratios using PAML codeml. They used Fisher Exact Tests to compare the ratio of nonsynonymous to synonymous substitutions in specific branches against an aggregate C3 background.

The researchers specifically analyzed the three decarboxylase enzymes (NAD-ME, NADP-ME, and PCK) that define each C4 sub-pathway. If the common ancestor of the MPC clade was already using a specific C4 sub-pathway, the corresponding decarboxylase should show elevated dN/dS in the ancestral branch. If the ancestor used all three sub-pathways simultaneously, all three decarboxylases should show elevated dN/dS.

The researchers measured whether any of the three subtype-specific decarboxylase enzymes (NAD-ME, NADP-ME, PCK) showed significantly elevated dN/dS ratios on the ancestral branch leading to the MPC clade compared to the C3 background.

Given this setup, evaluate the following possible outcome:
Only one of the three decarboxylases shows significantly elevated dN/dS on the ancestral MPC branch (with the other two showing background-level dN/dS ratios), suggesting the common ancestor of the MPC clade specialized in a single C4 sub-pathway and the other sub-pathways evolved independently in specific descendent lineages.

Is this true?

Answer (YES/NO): NO